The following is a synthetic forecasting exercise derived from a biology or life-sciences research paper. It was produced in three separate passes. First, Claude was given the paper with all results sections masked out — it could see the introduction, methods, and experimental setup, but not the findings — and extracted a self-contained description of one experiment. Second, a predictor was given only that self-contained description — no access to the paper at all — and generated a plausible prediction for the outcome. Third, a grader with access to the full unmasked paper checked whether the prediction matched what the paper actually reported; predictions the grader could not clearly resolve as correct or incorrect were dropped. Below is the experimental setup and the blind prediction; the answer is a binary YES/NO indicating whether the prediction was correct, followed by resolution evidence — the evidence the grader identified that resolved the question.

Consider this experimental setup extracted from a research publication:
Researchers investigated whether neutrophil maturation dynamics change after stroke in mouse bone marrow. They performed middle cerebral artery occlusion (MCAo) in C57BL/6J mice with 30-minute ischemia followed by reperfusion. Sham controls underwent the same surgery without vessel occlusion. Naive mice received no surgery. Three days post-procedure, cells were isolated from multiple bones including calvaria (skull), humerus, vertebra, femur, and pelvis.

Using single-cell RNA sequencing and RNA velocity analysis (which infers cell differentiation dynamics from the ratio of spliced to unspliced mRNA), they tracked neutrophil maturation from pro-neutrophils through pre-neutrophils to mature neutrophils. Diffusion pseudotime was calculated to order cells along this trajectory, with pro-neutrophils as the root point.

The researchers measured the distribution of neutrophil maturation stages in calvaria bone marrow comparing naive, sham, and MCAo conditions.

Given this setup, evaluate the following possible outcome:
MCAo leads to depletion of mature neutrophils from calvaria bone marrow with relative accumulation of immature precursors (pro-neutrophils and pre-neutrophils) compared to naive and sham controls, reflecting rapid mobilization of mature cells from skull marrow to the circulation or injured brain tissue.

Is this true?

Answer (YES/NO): NO